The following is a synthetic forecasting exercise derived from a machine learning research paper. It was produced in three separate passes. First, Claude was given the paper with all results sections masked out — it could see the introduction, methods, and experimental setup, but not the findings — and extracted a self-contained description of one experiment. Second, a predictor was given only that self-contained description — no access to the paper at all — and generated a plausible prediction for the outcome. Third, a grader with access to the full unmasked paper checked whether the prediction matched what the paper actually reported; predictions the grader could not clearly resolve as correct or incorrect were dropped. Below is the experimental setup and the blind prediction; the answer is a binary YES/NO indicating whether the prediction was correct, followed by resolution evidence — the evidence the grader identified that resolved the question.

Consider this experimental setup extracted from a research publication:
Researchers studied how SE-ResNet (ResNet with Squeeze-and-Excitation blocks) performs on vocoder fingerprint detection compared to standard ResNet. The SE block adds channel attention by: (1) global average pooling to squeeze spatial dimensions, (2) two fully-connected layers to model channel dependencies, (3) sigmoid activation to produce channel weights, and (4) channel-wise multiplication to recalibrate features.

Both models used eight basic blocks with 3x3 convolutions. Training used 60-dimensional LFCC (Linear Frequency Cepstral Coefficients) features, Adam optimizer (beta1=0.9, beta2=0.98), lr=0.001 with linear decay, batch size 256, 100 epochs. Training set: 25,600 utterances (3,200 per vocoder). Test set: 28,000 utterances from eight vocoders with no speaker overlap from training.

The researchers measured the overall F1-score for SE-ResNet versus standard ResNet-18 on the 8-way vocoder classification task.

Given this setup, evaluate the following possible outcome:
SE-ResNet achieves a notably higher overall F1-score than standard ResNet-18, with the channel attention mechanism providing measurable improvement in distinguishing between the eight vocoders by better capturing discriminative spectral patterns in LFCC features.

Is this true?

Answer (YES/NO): NO